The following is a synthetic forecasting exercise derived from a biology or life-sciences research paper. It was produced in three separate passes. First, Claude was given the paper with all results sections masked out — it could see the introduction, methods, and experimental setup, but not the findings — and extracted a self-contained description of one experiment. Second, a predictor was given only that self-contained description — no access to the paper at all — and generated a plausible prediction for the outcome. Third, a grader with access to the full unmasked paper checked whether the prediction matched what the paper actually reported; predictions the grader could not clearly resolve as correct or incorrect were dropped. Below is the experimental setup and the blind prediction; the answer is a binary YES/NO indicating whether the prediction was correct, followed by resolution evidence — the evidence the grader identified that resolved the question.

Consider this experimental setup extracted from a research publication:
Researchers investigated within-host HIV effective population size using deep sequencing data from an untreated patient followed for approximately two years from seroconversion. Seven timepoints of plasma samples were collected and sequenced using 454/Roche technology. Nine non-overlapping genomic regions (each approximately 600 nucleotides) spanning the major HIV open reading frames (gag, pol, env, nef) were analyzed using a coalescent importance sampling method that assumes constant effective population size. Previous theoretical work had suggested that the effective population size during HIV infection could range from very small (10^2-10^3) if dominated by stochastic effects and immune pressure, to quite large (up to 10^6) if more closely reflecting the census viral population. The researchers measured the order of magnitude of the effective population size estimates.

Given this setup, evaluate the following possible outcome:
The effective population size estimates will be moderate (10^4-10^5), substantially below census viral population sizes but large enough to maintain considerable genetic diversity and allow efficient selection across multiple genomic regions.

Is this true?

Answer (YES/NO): NO